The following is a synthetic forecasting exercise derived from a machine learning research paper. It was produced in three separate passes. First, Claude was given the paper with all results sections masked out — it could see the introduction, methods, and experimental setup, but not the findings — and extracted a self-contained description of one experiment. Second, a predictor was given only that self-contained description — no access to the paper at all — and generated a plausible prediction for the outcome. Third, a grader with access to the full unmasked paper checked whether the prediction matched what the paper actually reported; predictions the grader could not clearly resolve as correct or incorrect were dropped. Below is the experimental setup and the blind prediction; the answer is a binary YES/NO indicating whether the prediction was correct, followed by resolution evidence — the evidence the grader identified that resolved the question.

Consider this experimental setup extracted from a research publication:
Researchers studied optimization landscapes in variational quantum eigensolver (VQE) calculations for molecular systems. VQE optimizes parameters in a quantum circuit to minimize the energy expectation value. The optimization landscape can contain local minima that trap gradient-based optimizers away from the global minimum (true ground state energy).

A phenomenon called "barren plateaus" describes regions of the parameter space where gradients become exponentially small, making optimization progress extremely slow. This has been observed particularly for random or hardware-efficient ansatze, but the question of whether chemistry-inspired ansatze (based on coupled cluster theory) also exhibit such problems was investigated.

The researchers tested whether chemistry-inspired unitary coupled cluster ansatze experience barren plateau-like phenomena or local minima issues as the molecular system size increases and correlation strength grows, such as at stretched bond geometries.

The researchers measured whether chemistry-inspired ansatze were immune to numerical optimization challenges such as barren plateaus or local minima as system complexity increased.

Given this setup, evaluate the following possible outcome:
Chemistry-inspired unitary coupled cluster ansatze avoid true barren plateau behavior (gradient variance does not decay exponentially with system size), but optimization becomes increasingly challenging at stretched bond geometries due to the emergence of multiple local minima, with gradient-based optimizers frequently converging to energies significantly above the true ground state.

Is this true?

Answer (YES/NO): NO